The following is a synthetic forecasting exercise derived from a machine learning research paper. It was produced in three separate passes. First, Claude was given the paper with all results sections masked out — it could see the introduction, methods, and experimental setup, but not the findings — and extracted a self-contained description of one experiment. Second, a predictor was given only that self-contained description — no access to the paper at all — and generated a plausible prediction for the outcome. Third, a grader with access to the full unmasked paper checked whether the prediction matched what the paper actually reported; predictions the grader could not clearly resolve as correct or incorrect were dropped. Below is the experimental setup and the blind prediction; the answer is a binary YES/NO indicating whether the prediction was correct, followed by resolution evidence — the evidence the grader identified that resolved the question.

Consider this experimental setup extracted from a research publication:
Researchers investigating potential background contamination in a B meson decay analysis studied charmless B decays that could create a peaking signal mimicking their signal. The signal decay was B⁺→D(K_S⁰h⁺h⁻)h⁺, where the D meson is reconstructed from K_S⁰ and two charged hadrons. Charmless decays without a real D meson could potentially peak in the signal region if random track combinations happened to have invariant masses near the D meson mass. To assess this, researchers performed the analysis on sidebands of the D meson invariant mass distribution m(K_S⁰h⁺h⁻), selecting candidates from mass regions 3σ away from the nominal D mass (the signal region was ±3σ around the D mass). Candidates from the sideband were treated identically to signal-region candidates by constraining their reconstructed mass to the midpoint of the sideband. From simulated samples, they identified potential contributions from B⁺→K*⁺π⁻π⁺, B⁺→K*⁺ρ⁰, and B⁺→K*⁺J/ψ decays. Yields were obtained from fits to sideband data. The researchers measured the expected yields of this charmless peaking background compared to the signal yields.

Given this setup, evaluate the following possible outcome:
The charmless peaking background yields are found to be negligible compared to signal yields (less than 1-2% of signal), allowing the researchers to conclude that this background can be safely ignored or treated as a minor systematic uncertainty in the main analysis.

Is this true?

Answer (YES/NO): YES